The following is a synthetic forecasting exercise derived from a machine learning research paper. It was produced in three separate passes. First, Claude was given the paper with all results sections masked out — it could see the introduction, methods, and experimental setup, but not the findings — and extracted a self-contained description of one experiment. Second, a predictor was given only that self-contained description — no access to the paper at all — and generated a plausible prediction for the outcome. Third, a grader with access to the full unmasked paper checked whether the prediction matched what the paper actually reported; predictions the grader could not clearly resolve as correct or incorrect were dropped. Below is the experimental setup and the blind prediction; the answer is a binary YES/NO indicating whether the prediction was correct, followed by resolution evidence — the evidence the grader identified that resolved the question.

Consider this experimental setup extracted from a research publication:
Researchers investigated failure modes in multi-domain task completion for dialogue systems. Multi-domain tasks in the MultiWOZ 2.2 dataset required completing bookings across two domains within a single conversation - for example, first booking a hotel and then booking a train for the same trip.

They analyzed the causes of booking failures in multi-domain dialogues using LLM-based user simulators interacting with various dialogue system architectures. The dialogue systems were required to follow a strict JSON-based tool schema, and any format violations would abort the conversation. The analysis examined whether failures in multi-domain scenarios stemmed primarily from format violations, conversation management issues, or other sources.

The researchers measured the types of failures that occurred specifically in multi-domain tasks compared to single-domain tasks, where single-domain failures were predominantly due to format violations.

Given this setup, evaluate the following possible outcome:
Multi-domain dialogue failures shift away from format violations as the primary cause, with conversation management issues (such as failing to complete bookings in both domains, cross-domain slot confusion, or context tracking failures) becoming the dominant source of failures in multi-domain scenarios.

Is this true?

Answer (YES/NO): NO